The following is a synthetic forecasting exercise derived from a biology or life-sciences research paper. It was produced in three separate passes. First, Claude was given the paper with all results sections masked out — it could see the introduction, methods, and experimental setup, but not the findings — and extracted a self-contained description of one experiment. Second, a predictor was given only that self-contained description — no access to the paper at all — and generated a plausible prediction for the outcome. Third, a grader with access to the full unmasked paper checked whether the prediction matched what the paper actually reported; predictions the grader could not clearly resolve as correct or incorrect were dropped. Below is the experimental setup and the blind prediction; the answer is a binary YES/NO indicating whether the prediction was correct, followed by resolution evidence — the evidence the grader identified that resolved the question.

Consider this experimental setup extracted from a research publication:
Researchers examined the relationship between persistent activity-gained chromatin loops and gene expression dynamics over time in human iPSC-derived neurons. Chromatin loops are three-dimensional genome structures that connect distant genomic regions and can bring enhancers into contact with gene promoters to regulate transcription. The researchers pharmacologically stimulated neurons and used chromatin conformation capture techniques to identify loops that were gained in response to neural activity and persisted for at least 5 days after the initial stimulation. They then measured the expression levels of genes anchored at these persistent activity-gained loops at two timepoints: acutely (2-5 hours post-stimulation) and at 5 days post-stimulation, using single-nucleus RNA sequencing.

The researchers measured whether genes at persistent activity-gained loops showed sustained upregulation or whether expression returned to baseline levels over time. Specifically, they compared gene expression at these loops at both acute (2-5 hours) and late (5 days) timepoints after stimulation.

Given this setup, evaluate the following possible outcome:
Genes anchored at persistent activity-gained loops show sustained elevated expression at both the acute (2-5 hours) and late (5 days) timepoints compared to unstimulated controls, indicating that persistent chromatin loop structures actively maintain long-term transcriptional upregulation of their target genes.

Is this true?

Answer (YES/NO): NO